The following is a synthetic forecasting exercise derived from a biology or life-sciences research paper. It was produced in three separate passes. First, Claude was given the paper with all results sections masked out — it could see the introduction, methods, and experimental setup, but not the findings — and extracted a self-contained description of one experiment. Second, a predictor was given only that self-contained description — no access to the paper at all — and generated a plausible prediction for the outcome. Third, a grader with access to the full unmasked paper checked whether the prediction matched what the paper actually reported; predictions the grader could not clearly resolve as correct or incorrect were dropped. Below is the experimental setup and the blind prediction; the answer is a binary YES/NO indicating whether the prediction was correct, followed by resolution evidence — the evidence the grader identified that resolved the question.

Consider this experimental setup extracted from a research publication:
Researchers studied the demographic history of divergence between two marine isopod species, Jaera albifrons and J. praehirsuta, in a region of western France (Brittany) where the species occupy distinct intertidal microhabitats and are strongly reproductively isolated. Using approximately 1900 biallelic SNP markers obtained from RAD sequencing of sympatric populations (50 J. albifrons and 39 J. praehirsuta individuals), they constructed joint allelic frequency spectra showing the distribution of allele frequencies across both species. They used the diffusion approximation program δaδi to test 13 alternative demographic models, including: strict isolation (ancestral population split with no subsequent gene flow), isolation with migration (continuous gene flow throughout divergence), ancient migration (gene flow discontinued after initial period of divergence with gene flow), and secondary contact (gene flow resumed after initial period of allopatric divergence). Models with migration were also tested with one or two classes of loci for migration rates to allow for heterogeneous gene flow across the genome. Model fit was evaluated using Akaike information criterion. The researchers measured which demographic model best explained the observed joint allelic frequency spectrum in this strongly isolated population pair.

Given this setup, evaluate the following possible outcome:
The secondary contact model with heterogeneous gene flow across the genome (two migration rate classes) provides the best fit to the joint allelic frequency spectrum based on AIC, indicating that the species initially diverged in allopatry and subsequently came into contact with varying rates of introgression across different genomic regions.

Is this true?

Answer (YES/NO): YES